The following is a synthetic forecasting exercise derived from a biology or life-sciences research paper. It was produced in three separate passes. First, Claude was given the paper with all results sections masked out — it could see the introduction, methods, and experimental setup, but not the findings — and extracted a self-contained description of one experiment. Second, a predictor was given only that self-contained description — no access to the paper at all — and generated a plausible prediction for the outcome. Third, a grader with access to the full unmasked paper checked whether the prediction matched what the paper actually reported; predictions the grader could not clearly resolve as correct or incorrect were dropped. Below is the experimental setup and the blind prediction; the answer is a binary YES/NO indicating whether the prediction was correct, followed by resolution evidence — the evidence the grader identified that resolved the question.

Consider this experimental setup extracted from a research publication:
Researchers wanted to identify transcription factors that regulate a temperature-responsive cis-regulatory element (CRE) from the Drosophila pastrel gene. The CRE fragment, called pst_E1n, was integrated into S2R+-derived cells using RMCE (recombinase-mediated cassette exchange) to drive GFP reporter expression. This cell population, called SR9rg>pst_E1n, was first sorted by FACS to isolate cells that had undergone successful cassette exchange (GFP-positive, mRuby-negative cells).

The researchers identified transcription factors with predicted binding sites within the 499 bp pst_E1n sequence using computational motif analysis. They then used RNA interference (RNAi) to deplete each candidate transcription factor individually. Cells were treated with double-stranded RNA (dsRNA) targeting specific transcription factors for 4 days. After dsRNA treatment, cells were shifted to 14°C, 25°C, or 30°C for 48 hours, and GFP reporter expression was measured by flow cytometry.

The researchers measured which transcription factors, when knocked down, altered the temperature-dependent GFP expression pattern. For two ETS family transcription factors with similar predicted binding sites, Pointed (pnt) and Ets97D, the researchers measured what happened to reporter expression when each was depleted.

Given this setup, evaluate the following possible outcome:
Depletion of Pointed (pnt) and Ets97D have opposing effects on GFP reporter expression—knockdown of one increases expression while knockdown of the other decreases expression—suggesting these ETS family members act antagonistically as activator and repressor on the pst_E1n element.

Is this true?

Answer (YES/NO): YES